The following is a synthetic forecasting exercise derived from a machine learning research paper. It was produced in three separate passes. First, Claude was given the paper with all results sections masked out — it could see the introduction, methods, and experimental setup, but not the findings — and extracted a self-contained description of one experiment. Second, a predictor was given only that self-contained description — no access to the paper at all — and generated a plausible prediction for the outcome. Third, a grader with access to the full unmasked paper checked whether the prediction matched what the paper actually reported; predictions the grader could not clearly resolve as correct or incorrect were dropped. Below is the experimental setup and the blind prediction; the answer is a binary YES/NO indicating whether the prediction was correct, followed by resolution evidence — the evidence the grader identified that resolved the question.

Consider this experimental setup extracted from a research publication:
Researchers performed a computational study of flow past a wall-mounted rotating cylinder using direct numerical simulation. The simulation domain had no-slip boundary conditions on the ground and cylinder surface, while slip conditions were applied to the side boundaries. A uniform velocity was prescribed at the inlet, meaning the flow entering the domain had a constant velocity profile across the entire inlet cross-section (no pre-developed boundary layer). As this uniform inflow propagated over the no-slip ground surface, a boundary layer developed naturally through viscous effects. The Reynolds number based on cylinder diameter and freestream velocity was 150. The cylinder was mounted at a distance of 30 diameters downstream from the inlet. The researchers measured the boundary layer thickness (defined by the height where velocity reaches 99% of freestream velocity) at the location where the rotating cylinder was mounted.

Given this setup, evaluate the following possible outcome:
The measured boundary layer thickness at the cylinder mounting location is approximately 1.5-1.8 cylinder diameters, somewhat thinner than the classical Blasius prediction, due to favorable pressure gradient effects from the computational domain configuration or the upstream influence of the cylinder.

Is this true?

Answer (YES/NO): YES